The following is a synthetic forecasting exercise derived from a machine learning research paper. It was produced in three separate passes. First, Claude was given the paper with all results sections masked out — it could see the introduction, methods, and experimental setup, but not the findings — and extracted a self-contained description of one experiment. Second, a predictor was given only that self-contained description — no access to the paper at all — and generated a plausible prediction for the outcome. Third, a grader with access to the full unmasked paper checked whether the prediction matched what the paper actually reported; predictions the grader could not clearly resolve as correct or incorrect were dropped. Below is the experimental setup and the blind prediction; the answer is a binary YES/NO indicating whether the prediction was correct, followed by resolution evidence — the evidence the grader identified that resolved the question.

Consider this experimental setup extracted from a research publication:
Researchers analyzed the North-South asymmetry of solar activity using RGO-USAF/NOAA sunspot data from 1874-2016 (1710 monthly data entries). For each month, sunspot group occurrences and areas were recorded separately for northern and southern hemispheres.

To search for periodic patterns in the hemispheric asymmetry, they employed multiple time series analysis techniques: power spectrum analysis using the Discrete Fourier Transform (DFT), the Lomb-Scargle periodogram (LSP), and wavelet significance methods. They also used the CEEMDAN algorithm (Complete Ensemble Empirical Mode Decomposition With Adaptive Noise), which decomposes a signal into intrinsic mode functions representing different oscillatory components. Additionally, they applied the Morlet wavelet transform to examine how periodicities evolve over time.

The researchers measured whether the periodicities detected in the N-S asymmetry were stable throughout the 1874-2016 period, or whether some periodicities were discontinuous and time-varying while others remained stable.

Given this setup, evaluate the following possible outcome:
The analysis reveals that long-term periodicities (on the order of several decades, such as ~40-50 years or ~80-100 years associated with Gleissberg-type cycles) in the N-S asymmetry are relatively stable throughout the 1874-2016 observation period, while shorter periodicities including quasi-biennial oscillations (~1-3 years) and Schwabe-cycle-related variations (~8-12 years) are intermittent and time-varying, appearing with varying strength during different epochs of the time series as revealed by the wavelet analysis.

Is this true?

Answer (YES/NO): NO